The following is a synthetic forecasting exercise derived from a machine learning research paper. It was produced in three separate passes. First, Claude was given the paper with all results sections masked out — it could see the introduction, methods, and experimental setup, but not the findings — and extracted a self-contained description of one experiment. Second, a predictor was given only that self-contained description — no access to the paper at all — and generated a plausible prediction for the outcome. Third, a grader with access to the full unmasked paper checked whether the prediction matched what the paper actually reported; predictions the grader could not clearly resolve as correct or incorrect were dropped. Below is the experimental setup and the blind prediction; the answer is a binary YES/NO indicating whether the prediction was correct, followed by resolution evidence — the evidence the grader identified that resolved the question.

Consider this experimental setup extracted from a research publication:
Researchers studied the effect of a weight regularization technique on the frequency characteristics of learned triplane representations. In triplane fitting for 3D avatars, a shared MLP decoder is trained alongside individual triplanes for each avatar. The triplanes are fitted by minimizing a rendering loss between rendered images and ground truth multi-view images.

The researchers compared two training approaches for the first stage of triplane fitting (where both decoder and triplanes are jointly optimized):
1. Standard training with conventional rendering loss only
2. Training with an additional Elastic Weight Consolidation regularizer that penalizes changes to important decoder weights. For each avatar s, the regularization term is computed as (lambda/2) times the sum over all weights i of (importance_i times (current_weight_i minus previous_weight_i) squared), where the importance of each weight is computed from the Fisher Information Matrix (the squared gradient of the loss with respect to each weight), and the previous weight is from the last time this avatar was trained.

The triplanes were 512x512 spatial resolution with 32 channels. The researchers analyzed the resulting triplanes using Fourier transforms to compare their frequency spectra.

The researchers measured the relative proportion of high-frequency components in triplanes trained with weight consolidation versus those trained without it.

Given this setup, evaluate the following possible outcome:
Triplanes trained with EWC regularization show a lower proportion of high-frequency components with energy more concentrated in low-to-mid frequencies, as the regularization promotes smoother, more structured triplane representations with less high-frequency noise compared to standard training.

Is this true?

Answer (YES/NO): YES